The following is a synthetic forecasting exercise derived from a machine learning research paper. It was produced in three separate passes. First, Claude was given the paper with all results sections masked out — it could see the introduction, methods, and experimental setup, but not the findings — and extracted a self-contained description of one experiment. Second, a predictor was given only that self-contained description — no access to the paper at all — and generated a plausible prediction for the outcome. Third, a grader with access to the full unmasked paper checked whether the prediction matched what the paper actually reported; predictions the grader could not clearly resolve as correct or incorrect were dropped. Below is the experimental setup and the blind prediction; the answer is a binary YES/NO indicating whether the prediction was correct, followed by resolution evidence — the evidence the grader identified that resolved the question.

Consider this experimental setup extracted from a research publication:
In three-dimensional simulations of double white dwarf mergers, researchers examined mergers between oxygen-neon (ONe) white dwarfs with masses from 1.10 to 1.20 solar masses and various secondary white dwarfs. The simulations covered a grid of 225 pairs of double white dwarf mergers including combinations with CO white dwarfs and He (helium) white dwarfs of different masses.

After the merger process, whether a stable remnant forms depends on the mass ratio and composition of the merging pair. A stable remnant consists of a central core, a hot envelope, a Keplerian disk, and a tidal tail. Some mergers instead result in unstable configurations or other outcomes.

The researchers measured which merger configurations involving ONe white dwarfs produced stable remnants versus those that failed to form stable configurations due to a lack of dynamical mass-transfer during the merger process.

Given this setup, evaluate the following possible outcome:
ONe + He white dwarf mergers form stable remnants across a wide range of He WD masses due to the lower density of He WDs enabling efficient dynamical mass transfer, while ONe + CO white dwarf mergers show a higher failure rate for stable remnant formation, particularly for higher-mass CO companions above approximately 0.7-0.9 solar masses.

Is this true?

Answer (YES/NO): NO